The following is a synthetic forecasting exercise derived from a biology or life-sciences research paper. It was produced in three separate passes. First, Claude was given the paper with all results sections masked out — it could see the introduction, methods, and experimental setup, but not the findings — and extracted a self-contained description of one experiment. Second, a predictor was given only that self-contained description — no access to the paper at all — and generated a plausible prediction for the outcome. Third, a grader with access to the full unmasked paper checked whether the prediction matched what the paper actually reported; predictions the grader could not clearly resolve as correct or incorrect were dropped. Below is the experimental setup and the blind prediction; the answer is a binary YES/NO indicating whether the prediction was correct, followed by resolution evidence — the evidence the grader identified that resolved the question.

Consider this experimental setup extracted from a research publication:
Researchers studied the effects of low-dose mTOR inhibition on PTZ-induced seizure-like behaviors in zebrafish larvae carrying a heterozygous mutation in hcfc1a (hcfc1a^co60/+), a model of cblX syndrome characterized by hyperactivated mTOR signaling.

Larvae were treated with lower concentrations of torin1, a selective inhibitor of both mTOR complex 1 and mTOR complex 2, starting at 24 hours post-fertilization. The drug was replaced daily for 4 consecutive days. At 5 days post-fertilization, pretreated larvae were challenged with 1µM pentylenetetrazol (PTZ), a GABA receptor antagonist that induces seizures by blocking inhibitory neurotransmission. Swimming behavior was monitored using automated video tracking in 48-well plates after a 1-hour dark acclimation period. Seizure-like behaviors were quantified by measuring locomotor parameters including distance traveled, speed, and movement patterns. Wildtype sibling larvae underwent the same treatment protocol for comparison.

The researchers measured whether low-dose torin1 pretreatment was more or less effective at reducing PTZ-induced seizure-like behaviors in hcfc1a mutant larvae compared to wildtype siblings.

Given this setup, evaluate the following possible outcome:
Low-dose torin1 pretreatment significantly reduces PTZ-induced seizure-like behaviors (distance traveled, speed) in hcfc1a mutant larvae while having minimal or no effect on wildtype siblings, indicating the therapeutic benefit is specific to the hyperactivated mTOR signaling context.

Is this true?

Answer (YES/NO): NO